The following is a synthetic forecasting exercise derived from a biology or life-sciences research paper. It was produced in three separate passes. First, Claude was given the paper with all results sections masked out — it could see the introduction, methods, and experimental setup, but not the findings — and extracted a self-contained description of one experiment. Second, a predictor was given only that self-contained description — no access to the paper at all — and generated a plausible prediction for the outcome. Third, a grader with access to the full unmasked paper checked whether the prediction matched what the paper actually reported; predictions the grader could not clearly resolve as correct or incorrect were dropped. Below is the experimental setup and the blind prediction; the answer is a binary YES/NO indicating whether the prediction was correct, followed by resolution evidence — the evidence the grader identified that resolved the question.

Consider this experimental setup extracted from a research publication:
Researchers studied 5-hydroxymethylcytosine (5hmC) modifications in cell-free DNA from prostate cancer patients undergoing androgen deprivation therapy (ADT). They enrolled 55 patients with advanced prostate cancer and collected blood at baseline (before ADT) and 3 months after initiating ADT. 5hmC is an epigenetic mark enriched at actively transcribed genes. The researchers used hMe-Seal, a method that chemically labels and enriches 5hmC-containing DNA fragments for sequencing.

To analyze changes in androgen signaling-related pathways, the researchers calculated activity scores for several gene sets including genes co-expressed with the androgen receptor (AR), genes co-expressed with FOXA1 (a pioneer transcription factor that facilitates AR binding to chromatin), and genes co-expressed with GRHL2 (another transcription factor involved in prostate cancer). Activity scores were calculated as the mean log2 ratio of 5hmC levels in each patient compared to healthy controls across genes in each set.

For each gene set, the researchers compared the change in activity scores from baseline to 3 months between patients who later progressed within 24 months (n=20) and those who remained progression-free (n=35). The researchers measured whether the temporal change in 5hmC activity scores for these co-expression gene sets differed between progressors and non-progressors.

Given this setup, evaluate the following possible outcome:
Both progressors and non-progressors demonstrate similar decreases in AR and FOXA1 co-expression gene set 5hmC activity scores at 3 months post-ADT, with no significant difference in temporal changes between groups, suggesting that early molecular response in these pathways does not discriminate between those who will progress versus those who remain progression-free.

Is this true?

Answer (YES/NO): NO